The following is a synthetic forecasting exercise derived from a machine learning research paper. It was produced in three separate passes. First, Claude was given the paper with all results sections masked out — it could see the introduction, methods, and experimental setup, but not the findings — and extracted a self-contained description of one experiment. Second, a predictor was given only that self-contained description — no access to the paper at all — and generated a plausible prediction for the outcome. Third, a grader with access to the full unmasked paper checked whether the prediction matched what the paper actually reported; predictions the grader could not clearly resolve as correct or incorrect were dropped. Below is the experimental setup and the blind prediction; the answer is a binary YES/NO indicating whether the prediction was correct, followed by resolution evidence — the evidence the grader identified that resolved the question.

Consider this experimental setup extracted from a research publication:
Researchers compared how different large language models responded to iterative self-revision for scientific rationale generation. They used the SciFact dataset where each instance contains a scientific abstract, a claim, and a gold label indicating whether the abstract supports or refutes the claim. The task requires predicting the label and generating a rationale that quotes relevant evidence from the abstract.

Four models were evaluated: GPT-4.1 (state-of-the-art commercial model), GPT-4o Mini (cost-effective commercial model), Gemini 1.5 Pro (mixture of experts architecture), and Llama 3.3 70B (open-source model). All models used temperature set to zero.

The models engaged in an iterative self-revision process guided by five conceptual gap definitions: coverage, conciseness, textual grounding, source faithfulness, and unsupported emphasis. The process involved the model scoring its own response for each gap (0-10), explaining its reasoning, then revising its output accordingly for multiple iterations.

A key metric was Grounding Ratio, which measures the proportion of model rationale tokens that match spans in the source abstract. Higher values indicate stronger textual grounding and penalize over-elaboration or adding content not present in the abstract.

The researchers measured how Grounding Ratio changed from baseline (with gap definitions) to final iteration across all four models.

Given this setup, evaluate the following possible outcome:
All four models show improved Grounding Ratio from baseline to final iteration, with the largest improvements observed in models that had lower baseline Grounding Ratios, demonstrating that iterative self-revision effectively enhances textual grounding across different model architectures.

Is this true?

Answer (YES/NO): NO